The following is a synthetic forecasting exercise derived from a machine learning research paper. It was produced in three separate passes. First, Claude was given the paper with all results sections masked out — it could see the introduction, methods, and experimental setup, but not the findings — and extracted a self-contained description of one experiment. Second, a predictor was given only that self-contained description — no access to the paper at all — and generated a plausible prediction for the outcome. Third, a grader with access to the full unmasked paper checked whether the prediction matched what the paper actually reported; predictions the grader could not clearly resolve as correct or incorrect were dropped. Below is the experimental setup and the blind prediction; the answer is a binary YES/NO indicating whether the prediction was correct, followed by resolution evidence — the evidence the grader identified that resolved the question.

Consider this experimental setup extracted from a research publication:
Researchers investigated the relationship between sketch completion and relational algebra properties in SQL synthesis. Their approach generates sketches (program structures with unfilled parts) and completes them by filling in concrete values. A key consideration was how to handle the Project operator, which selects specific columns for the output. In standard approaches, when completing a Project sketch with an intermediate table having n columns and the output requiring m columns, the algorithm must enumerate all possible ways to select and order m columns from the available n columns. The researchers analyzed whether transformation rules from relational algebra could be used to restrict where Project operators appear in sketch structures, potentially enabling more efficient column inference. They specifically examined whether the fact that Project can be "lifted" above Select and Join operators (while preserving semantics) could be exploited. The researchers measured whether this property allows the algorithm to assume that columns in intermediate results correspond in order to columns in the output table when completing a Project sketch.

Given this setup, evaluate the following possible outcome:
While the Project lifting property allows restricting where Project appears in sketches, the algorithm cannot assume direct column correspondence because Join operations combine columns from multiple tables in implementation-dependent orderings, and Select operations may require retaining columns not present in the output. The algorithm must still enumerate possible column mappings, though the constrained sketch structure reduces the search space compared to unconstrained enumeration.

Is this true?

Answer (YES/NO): YES